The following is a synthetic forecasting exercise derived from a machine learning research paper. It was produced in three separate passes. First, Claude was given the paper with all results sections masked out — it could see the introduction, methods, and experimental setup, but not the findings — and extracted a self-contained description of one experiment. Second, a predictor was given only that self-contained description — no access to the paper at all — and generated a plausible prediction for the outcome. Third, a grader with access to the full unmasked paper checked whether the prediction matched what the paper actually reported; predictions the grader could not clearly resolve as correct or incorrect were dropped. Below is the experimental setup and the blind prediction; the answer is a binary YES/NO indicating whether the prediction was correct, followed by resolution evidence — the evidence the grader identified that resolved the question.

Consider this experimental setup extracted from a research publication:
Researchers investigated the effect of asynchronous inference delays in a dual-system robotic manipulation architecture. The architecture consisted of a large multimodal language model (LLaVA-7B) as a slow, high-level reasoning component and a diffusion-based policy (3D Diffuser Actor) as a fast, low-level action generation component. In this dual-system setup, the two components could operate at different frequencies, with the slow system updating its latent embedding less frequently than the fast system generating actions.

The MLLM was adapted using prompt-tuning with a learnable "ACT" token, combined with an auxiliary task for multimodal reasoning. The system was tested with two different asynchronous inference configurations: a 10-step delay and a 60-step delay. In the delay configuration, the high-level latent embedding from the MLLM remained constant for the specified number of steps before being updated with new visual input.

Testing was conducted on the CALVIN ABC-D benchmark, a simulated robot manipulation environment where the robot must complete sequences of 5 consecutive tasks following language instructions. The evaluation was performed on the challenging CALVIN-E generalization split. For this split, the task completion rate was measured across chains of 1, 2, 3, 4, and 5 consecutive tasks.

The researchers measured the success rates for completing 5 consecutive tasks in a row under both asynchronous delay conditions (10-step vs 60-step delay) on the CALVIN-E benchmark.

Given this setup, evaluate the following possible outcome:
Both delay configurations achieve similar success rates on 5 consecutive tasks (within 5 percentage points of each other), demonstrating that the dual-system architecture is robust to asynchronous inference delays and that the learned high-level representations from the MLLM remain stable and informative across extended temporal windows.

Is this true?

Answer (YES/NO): YES